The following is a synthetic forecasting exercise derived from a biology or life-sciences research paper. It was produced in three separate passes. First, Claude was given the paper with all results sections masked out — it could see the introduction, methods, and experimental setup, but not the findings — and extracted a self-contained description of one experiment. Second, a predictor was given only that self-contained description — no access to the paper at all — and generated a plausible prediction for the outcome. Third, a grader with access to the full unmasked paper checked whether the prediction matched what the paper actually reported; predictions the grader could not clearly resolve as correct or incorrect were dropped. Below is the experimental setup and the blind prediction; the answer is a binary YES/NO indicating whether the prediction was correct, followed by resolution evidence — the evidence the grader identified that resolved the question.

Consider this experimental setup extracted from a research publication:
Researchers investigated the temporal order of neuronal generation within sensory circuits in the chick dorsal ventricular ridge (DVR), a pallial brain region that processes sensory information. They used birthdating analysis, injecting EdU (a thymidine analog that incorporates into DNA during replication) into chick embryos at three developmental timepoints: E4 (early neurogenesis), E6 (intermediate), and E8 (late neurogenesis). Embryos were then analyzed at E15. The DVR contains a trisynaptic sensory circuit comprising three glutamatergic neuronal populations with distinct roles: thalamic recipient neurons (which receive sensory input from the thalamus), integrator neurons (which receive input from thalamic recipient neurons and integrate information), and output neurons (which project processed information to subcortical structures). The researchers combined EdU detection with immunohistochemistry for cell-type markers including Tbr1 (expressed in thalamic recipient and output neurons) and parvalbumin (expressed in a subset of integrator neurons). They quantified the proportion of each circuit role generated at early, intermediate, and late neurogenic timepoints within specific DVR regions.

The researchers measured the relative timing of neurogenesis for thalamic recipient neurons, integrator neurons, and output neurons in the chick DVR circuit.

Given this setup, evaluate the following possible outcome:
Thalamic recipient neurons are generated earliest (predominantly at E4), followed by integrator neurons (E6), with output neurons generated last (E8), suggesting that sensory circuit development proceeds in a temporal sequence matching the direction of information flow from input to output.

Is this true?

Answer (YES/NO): NO